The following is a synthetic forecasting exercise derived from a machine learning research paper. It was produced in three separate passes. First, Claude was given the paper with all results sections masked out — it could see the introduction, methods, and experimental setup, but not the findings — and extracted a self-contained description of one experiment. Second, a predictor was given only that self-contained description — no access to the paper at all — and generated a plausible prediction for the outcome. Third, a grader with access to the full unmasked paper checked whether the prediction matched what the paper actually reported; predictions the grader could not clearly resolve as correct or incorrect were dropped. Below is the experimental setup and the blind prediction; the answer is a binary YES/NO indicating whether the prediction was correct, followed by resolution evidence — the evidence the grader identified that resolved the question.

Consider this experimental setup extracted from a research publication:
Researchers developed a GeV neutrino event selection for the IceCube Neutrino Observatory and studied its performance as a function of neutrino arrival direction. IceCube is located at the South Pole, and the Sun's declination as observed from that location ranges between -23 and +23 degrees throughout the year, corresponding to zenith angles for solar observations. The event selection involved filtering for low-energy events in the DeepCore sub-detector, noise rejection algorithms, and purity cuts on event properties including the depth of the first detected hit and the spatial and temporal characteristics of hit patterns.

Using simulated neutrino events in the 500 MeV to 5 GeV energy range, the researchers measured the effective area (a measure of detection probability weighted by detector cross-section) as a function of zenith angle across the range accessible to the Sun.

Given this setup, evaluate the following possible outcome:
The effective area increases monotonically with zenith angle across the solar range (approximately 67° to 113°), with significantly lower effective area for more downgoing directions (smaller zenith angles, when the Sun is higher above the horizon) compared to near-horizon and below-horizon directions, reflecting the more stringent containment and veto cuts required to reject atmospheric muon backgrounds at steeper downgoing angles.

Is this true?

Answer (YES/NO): NO